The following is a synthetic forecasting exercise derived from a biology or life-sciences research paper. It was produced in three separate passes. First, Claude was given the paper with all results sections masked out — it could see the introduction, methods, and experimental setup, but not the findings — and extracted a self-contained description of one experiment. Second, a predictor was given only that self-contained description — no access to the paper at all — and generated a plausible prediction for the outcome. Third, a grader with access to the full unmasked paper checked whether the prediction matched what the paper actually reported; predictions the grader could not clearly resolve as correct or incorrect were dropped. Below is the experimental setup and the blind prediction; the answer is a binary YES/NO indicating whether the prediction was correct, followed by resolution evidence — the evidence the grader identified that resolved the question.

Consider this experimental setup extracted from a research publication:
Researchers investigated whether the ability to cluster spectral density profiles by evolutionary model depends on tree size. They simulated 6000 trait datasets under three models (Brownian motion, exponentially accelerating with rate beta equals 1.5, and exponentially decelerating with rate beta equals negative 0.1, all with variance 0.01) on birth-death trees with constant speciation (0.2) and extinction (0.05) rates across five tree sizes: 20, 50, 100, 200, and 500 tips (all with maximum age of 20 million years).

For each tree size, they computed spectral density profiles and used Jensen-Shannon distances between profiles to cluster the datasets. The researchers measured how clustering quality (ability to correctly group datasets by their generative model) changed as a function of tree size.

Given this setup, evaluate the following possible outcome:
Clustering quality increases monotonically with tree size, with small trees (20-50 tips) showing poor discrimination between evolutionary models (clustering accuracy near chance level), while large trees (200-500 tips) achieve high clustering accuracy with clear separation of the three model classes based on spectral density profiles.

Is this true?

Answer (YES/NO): NO